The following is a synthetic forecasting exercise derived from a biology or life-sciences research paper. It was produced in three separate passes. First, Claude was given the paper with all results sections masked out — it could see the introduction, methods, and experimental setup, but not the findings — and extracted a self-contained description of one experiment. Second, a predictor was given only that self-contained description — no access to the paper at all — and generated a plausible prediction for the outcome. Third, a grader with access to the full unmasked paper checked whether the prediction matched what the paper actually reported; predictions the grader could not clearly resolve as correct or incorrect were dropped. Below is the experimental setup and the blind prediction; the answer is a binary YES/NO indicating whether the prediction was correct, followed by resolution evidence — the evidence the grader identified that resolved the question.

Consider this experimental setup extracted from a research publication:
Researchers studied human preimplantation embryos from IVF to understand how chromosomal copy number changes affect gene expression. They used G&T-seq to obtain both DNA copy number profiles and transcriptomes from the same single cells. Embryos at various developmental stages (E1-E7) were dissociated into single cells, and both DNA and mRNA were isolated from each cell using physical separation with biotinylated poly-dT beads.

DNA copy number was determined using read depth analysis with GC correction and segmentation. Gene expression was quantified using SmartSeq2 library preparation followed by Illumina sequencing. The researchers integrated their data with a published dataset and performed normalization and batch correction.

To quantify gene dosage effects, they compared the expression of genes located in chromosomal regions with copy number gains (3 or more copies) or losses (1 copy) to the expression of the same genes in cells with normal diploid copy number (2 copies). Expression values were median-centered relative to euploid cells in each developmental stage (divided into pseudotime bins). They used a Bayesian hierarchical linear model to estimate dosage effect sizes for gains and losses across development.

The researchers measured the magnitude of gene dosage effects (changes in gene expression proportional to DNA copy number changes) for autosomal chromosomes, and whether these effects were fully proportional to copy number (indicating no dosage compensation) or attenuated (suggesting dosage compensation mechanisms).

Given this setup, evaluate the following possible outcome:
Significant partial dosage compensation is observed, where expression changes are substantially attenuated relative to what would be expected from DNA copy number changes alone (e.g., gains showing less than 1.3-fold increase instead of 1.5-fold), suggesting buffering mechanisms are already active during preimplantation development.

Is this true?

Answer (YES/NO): YES